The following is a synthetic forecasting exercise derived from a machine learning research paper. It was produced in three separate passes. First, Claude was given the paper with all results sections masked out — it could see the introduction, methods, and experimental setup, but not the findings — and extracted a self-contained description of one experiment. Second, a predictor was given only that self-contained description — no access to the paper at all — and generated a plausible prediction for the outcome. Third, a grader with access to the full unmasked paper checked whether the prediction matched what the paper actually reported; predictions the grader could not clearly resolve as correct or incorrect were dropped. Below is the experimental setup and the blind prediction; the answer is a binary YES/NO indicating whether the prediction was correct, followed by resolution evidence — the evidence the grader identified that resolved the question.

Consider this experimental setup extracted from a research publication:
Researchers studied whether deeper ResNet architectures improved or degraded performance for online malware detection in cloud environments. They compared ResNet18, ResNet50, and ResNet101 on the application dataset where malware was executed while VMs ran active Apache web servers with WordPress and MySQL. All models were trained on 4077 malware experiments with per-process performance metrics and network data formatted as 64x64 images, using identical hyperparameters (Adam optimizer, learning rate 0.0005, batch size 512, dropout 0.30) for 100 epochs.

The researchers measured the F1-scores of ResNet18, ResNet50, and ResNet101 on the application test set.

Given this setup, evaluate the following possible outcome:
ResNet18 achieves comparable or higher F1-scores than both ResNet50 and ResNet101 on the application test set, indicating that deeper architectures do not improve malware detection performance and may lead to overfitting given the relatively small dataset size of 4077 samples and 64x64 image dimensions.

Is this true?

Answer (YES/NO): NO